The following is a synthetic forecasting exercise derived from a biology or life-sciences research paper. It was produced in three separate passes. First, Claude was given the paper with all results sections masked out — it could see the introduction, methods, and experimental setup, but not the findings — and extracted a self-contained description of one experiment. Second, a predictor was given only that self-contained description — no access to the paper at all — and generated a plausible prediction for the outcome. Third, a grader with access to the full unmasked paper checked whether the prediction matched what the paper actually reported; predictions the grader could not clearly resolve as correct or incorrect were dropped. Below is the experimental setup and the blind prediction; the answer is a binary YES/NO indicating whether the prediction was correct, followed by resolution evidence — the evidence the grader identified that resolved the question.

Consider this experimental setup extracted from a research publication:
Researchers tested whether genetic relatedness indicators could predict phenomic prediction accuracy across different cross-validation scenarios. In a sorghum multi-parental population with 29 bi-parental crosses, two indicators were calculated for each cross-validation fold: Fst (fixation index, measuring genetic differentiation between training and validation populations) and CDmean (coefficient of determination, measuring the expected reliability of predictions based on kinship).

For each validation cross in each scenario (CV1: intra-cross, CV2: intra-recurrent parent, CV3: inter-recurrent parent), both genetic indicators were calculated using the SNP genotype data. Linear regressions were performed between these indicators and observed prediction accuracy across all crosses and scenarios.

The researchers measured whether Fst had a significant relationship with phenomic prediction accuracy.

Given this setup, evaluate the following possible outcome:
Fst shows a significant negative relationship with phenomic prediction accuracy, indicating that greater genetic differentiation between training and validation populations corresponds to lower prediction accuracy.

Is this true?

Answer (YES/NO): YES